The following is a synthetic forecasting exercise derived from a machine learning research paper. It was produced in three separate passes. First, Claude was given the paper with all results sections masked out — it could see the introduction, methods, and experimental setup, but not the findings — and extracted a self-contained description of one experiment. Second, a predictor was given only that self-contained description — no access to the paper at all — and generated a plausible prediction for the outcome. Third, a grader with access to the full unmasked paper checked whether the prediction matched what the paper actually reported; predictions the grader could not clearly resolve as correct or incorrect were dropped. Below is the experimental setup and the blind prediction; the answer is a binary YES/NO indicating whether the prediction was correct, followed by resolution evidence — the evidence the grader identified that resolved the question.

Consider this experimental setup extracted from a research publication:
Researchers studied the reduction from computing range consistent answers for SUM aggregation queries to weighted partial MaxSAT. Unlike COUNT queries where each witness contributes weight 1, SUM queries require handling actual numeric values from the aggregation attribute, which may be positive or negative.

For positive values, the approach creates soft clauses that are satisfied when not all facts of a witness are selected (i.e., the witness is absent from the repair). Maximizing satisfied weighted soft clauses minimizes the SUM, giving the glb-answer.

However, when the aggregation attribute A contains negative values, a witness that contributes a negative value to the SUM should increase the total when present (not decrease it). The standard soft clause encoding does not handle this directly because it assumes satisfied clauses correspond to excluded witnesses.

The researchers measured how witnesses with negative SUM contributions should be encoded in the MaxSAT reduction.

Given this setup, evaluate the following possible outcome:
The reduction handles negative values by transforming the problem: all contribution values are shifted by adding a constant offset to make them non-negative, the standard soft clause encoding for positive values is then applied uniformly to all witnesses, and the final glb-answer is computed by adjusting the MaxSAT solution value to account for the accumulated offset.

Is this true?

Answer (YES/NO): NO